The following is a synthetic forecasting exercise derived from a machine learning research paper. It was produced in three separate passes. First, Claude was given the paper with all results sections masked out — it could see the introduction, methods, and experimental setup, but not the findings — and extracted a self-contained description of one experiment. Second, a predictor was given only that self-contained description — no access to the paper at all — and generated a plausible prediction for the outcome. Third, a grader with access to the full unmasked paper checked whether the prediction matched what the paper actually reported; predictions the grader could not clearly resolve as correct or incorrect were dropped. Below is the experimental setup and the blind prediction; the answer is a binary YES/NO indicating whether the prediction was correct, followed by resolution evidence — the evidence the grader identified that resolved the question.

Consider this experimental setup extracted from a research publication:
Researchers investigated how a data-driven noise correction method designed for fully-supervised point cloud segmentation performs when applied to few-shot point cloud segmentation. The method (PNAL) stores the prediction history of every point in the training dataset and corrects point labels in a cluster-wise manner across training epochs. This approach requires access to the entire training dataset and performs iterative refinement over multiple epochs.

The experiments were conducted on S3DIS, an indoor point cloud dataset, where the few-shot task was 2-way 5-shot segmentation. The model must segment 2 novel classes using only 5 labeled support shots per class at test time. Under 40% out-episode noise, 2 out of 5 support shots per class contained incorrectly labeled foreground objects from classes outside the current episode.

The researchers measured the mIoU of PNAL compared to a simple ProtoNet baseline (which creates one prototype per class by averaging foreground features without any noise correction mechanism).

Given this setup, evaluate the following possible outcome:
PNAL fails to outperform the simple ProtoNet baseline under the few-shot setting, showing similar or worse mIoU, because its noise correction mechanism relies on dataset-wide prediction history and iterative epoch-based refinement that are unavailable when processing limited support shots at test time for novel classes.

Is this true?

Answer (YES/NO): YES